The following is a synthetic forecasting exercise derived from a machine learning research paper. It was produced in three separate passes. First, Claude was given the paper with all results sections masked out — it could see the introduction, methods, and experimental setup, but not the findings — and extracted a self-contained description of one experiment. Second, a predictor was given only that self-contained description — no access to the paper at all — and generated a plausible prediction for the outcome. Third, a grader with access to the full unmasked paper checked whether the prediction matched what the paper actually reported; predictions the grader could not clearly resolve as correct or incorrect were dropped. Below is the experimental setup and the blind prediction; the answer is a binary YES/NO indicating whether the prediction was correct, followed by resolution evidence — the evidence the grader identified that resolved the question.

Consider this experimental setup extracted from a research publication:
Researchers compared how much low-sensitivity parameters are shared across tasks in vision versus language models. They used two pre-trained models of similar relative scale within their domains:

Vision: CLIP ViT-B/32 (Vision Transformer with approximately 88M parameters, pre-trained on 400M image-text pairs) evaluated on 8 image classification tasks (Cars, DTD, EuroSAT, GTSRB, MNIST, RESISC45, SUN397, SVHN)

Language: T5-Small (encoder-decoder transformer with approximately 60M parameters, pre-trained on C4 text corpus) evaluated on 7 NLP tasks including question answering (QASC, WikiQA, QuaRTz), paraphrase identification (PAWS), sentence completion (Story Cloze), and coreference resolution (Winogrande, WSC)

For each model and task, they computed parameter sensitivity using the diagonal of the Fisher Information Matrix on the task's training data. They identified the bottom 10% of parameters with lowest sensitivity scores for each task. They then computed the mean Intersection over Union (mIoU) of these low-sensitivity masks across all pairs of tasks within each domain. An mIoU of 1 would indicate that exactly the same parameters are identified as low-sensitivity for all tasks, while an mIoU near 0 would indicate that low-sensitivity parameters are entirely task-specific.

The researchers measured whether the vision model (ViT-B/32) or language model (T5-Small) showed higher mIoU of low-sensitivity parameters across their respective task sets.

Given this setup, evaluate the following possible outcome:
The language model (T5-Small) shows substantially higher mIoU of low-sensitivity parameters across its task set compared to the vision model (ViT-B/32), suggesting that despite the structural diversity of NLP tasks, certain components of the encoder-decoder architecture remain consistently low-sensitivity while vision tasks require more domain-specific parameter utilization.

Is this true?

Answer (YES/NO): NO